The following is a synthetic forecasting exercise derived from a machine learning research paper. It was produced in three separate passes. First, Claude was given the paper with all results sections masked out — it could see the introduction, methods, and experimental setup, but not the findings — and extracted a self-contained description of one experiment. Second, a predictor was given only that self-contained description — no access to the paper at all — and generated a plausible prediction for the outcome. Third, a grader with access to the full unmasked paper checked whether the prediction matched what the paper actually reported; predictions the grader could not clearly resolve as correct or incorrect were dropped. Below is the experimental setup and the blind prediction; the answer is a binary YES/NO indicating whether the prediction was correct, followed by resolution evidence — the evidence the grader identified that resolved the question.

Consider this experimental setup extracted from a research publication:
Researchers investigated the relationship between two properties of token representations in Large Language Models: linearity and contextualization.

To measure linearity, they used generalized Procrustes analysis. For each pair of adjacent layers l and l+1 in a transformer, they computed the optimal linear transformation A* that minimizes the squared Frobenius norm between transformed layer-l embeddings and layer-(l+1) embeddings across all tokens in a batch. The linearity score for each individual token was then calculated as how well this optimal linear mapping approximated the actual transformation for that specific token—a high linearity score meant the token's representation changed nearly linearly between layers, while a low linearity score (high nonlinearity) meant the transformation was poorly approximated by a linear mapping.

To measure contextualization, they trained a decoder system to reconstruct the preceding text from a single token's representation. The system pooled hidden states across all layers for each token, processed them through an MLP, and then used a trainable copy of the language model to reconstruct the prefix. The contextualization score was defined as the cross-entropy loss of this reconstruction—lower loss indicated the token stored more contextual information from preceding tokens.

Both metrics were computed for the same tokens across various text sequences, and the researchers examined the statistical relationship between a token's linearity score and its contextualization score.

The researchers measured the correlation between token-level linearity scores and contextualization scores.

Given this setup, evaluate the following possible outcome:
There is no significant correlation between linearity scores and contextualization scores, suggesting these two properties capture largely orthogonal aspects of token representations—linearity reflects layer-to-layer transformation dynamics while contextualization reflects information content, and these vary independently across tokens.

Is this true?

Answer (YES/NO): NO